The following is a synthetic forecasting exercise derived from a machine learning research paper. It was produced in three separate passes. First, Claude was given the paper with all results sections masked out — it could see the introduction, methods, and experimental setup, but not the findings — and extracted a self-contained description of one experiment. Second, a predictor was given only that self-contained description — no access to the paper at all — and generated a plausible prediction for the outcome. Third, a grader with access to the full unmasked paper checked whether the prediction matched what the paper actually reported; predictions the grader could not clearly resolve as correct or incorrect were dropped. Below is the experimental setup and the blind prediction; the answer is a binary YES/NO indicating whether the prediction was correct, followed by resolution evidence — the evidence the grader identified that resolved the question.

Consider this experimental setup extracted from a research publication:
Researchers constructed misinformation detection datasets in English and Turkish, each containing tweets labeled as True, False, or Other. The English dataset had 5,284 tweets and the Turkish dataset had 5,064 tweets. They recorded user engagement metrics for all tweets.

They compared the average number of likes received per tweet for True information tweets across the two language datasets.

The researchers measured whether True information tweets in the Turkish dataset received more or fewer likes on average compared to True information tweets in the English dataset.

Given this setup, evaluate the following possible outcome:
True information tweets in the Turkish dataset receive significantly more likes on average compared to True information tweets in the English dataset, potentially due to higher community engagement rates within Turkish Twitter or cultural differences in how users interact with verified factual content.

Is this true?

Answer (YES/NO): YES